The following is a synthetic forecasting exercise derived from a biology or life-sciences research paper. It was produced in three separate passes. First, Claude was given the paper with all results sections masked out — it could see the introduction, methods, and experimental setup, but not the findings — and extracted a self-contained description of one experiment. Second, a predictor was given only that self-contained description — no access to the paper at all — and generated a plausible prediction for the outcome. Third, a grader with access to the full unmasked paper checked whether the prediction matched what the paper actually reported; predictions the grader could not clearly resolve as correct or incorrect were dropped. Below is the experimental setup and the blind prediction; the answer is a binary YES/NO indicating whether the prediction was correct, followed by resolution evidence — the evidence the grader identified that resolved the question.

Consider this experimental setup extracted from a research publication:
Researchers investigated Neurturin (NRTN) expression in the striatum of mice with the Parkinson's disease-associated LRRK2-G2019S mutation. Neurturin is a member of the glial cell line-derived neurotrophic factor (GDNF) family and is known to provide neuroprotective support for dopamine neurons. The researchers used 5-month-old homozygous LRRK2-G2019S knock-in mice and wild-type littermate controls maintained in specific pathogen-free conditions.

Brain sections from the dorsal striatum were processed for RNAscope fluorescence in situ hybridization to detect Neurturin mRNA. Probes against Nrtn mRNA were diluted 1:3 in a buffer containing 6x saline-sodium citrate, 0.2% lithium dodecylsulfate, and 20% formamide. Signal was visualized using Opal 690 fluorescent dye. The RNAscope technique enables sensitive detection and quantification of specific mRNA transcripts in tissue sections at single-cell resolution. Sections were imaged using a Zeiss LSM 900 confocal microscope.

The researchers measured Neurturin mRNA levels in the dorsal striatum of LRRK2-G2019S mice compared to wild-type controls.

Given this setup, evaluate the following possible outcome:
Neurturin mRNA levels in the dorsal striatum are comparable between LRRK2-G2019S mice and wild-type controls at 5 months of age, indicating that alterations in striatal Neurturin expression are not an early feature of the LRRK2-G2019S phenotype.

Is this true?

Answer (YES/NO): NO